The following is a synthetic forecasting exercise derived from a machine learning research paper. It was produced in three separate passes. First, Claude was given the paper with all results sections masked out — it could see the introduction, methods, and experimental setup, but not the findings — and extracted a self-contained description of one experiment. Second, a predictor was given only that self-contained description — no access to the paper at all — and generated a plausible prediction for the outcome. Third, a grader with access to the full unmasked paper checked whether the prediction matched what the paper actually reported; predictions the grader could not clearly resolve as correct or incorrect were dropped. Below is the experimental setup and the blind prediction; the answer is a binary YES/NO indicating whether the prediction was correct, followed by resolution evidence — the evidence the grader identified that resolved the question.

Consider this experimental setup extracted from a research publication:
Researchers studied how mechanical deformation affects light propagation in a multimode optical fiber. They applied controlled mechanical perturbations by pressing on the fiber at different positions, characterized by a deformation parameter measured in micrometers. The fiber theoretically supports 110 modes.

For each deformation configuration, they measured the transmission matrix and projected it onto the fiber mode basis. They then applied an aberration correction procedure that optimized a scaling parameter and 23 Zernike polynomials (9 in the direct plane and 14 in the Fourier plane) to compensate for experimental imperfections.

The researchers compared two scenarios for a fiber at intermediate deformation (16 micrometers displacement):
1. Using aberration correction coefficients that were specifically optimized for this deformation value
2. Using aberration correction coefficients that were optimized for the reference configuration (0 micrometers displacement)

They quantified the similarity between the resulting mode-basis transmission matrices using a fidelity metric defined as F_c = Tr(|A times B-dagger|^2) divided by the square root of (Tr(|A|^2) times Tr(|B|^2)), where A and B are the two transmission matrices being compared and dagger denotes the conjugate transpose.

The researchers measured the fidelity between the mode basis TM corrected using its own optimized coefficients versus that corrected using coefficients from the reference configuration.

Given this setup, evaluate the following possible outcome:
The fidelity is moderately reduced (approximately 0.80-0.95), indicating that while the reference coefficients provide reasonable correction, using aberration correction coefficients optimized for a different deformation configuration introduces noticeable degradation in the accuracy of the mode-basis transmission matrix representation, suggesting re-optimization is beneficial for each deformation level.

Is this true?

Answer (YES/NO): NO